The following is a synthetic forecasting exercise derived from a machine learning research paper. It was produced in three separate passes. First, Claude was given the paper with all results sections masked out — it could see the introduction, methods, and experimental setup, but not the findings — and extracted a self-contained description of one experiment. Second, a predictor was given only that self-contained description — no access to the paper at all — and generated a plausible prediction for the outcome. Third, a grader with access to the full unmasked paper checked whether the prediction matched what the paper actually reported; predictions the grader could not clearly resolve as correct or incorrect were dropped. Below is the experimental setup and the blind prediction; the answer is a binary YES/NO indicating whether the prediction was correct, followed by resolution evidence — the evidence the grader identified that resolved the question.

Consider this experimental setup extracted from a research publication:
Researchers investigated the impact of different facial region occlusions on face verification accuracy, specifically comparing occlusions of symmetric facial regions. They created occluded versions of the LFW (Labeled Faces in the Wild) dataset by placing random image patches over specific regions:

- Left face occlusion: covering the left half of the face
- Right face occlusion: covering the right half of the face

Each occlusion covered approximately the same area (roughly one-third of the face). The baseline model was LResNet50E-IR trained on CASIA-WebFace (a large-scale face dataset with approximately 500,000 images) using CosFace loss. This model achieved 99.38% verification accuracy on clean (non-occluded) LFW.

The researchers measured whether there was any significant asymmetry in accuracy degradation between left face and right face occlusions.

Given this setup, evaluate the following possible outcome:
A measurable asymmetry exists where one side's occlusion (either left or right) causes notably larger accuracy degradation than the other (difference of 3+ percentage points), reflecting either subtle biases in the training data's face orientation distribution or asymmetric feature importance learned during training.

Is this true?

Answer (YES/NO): NO